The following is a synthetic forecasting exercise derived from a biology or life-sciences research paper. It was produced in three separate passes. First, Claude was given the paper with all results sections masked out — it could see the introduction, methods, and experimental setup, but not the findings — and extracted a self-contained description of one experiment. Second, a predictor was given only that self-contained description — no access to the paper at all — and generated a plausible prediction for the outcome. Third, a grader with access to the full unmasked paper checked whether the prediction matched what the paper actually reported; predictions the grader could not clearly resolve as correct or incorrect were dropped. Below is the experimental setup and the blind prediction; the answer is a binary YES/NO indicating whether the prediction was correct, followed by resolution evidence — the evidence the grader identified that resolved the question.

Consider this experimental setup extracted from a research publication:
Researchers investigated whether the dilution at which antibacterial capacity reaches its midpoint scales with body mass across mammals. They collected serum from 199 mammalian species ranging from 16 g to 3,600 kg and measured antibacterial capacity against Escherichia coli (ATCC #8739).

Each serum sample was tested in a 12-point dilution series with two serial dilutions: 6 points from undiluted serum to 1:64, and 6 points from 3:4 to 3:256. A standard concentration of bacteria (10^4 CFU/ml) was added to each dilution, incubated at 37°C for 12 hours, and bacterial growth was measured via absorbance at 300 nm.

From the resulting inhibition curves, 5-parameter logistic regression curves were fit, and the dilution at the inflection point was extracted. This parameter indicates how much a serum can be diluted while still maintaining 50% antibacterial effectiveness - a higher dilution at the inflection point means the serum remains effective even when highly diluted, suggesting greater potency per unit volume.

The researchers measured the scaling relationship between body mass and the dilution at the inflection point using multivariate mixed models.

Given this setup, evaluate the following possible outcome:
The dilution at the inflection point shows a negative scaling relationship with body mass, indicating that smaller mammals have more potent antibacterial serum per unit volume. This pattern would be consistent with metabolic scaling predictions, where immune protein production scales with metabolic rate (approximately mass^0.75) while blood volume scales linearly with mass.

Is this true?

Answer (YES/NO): NO